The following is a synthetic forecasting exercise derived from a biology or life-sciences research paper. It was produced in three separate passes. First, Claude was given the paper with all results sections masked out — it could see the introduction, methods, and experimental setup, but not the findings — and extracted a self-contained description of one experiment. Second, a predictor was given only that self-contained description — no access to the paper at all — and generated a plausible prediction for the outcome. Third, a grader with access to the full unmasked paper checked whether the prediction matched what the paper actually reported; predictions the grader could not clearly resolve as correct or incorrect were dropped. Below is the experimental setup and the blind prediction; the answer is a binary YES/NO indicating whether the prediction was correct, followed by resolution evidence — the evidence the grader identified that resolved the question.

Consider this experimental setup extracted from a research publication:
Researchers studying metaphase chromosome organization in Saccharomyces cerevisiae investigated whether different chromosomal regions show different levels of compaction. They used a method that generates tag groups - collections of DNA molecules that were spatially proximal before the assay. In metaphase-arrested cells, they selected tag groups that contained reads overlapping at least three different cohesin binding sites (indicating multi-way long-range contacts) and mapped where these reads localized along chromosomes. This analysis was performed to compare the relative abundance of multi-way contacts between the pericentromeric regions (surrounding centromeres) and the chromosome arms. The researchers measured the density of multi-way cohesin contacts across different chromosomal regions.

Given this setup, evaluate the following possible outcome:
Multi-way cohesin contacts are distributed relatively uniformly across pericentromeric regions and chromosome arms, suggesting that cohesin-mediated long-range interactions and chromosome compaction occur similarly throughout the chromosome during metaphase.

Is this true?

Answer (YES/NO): NO